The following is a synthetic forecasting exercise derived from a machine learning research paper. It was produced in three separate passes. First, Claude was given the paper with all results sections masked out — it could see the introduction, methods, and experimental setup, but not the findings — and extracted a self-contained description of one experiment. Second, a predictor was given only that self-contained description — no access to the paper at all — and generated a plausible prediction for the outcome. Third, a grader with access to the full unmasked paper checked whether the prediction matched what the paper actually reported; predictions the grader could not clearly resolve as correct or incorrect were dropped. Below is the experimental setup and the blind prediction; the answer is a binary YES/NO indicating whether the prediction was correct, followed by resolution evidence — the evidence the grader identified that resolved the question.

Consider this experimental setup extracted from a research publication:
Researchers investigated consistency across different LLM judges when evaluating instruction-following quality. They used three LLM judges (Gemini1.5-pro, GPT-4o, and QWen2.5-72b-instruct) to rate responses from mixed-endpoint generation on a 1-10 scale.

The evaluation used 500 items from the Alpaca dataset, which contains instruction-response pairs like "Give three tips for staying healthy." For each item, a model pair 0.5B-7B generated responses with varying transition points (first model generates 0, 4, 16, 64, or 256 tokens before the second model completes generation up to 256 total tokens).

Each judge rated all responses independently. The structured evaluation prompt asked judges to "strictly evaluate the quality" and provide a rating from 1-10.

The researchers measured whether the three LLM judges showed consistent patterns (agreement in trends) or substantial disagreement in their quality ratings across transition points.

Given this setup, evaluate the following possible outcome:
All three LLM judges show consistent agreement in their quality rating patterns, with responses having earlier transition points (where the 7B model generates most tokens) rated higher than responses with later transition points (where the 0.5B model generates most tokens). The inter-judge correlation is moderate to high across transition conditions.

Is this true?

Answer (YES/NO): NO